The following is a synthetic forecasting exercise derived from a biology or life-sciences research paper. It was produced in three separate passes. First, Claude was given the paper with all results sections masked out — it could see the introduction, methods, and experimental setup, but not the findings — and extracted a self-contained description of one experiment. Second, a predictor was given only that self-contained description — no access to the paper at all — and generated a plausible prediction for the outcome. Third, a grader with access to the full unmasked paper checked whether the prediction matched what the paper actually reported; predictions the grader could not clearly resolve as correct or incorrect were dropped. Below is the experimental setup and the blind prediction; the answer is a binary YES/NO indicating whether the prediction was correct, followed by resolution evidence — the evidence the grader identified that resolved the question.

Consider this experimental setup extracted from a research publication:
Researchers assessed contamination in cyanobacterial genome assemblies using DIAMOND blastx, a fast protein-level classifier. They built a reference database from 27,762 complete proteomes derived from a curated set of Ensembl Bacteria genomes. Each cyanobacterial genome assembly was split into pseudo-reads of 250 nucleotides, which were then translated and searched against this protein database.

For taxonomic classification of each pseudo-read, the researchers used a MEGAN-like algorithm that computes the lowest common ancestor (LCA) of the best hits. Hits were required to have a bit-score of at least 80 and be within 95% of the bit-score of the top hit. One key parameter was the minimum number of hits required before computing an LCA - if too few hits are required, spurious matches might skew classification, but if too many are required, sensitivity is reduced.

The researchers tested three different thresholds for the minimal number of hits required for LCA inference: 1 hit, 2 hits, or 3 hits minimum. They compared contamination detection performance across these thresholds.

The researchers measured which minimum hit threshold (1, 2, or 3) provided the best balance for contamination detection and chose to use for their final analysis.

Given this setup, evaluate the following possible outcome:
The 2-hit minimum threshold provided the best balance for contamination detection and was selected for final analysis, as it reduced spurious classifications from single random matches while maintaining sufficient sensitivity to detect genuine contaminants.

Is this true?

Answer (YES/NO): NO